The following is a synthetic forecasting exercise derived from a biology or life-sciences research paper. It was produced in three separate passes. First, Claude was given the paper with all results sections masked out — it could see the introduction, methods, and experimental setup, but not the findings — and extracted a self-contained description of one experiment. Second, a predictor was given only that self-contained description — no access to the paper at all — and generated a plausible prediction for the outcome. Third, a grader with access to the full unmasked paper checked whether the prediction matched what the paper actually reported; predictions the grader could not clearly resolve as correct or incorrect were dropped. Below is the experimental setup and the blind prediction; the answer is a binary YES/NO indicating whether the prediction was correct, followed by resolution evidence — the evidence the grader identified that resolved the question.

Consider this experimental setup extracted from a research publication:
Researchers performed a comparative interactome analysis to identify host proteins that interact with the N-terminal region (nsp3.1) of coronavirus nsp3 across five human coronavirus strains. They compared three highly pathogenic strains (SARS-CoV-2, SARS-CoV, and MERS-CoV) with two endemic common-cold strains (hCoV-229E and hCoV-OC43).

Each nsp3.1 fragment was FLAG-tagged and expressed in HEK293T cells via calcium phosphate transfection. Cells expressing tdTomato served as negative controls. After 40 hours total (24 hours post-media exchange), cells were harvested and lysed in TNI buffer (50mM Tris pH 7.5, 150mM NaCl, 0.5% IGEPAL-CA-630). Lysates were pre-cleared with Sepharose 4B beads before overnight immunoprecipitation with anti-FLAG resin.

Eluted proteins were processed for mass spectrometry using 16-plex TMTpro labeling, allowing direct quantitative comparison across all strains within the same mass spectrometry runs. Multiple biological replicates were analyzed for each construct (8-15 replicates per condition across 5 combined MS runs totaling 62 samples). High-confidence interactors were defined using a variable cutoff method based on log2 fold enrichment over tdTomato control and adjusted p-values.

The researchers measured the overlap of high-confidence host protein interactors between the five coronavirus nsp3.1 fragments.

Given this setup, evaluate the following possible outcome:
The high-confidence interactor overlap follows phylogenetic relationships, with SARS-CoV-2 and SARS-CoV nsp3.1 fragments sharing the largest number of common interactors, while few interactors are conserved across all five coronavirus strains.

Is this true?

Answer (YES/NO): YES